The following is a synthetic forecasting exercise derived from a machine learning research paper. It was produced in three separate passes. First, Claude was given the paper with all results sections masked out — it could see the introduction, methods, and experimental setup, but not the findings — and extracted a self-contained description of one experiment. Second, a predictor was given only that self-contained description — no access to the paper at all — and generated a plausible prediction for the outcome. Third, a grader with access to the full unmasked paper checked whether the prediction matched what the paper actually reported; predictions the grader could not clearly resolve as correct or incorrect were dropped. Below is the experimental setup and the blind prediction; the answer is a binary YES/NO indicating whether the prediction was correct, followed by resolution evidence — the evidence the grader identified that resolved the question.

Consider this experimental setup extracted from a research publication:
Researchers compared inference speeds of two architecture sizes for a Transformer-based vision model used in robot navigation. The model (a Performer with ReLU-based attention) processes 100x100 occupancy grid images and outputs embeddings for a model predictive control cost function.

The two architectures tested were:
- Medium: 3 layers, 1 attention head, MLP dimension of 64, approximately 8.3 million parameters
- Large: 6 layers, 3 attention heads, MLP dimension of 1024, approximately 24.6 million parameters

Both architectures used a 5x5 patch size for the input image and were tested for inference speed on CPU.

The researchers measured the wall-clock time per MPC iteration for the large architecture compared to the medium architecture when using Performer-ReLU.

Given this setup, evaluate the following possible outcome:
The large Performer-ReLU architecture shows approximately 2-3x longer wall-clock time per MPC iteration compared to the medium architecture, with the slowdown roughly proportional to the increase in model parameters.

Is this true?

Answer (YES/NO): NO